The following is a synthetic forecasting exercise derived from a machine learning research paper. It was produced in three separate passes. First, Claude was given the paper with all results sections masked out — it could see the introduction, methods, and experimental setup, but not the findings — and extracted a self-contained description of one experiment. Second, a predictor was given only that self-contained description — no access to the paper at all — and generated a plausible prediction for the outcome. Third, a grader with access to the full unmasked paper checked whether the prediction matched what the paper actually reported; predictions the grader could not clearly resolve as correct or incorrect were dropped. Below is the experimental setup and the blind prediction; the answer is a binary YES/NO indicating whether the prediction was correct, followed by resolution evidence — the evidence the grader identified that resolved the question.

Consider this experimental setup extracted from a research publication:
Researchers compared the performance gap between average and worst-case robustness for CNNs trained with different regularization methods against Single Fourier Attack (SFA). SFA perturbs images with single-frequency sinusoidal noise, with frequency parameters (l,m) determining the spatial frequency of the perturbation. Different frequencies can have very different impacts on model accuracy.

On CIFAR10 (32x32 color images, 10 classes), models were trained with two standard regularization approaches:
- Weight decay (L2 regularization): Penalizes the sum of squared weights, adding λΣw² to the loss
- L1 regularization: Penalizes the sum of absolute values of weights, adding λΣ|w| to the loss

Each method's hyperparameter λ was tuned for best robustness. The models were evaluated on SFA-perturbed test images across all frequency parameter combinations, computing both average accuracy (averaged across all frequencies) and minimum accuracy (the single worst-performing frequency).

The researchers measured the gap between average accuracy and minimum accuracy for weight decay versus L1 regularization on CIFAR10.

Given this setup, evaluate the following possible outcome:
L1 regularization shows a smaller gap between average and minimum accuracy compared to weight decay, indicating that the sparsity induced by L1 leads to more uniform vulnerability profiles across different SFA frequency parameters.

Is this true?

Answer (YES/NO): YES